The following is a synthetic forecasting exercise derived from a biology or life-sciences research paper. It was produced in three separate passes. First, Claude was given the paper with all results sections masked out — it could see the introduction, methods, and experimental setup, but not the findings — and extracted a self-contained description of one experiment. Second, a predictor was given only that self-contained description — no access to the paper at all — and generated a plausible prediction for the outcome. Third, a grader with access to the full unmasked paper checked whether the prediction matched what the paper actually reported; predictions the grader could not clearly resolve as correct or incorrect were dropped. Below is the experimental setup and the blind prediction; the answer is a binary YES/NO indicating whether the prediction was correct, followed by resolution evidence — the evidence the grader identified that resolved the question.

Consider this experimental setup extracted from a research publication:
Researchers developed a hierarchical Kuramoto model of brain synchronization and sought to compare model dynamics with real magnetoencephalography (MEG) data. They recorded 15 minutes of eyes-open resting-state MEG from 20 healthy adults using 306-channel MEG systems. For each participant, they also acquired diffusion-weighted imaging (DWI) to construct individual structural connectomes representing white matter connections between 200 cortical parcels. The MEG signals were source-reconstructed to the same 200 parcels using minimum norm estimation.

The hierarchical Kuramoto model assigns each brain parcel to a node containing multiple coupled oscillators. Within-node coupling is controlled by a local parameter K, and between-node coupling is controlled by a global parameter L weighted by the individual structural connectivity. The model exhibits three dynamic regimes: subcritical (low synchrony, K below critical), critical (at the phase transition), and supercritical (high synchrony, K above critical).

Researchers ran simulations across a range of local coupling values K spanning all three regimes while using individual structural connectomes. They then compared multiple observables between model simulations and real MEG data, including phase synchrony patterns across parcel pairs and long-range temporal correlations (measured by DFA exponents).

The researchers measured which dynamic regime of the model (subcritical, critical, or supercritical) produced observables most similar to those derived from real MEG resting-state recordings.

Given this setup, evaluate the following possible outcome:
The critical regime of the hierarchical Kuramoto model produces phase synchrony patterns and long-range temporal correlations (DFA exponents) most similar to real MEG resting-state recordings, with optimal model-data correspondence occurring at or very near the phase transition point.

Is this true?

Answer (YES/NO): NO